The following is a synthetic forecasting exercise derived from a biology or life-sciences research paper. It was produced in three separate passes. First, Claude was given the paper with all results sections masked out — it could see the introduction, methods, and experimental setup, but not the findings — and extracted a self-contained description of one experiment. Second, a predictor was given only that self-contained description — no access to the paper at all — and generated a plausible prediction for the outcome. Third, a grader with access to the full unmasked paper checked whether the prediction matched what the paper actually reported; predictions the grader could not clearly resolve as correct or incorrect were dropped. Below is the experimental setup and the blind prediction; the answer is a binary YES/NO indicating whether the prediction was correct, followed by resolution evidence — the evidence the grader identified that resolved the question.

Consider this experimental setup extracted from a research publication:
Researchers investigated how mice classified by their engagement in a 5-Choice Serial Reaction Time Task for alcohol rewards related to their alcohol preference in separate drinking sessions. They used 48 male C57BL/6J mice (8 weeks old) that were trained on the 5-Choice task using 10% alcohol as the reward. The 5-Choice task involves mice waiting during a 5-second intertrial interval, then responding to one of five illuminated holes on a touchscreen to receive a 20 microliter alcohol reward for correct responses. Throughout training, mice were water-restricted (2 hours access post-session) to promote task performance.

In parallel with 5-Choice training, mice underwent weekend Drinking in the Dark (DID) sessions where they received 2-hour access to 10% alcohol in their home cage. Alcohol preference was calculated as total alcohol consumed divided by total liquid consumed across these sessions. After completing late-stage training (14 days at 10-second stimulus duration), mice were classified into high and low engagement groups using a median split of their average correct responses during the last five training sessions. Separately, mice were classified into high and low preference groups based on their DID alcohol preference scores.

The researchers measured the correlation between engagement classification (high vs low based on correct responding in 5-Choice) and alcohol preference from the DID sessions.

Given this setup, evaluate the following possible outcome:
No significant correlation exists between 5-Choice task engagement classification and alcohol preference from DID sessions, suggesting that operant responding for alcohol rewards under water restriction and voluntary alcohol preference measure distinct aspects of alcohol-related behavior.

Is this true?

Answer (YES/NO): YES